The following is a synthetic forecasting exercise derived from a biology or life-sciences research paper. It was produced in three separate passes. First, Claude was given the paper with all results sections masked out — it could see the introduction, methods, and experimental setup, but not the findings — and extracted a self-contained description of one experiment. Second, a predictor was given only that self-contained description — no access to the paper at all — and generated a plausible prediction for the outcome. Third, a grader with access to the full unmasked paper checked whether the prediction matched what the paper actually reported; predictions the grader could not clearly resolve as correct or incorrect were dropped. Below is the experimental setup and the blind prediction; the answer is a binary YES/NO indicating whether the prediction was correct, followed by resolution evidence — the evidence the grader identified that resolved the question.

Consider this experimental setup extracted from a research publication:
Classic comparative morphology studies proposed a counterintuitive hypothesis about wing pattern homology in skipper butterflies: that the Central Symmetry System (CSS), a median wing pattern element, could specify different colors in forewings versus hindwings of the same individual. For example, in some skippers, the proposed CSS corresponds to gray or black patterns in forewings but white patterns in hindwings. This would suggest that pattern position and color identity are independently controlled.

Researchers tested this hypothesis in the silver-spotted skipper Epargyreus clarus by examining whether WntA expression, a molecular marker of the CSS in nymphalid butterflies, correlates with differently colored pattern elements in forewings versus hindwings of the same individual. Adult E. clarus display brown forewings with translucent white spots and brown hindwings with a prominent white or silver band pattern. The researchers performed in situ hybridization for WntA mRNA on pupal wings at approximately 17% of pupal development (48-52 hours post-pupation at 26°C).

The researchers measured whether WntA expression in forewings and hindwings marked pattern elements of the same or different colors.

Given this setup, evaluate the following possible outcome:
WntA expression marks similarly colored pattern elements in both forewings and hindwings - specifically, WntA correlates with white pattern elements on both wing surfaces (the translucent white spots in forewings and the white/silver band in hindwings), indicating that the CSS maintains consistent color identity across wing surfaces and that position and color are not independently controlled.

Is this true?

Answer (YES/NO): NO